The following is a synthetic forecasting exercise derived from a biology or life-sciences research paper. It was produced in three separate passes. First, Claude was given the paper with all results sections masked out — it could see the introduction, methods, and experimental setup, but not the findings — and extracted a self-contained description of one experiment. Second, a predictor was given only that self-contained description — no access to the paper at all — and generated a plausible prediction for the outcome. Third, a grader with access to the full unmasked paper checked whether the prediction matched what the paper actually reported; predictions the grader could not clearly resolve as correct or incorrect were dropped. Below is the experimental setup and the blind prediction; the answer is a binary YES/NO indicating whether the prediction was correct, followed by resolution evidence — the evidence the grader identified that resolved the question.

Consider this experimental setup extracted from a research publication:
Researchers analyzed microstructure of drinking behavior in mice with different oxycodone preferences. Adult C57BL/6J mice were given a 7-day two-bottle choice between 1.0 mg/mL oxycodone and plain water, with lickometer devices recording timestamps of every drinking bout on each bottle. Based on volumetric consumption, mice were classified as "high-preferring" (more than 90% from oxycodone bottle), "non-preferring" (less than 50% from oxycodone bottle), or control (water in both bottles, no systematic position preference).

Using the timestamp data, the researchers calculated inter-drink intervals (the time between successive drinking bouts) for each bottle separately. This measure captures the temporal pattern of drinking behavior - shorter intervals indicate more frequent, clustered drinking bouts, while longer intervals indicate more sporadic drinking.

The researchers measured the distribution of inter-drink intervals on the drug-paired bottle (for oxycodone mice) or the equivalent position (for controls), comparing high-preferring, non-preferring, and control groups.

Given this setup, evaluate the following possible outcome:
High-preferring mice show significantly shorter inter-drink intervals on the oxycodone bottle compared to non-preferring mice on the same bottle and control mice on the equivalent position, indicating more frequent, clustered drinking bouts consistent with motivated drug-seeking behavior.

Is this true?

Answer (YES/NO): YES